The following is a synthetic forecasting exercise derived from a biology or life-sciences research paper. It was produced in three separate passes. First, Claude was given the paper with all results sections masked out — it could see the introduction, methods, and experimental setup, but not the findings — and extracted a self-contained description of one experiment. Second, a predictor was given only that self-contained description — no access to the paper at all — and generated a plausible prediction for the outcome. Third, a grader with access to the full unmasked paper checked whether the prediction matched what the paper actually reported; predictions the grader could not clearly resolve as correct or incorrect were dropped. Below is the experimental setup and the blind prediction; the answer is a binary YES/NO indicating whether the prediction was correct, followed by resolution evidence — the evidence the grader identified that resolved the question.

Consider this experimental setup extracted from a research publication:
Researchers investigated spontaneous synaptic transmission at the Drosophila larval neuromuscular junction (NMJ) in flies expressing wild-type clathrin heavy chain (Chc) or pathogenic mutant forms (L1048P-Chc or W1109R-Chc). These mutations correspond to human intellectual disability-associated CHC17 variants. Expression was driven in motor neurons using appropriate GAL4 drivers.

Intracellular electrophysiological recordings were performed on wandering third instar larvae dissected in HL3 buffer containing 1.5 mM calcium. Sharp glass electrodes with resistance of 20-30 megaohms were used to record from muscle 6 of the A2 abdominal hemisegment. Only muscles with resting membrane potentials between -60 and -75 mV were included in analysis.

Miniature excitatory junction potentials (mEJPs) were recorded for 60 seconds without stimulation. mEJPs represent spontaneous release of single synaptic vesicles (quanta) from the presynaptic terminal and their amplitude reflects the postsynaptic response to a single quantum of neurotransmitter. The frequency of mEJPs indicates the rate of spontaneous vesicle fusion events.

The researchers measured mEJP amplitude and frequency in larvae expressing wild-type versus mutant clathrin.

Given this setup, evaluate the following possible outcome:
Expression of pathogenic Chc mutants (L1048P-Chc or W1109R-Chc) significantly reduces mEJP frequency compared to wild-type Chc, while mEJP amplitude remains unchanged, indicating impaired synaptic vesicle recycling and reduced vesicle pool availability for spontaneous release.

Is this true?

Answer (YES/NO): NO